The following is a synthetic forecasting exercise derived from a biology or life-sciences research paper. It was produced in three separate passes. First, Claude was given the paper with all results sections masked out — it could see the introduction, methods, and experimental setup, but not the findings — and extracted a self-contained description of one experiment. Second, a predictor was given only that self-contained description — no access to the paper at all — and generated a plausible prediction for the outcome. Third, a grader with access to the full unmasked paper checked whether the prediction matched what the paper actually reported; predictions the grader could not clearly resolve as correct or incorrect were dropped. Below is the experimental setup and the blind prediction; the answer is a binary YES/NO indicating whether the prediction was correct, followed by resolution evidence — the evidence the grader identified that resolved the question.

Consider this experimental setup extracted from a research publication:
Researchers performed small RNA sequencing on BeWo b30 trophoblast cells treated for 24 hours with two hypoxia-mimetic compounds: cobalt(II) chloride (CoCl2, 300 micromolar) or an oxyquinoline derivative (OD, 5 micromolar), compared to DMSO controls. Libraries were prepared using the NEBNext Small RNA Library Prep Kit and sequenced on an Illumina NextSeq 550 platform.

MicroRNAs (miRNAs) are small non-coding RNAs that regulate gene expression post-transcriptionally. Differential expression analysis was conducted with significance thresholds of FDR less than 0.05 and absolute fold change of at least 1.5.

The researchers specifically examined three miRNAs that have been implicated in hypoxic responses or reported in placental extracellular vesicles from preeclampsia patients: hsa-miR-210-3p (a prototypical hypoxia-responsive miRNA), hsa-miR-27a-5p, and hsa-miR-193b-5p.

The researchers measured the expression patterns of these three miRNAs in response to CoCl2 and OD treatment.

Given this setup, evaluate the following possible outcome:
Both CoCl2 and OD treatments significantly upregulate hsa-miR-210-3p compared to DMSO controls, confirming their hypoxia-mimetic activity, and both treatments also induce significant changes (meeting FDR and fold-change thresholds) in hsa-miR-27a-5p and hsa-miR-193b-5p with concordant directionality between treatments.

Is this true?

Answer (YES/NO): YES